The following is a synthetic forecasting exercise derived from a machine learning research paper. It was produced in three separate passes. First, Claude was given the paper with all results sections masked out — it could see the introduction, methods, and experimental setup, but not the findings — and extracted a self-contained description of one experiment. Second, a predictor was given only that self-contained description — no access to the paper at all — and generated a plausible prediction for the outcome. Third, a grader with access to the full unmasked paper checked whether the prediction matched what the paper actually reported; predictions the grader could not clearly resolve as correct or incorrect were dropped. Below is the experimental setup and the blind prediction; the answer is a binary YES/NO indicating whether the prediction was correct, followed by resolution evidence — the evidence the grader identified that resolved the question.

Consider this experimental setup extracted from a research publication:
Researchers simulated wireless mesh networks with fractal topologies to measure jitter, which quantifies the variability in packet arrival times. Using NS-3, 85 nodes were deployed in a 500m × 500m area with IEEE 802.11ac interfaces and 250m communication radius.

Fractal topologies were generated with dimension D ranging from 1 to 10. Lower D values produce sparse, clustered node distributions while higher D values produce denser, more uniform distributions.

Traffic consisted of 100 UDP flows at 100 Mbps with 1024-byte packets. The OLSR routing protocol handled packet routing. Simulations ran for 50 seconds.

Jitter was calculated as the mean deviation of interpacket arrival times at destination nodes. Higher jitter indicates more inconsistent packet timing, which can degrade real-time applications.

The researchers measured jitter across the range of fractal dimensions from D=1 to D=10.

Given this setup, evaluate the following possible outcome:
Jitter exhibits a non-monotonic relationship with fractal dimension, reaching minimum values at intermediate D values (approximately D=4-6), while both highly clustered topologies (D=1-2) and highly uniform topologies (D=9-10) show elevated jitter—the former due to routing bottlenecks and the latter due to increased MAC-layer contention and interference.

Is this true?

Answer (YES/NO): NO